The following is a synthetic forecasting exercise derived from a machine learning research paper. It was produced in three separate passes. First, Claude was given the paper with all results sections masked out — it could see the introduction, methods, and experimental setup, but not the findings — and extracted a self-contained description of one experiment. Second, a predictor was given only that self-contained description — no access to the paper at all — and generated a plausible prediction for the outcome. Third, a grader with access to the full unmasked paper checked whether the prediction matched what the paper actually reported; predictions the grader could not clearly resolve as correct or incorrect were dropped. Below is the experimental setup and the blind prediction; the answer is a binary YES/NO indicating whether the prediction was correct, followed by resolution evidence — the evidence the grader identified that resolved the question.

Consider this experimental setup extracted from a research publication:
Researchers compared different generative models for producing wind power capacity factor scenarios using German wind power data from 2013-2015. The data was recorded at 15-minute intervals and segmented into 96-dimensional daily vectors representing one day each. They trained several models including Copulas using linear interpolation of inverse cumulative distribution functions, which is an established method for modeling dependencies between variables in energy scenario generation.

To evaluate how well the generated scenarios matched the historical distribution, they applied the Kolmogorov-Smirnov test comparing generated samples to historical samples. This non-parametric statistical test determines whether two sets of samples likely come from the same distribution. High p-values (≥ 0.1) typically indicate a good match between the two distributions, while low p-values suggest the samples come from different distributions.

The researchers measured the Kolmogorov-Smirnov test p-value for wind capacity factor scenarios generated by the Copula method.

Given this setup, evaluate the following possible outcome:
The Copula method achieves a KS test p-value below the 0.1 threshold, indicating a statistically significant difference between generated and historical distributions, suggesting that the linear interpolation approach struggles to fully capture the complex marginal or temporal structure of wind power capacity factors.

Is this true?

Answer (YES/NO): NO